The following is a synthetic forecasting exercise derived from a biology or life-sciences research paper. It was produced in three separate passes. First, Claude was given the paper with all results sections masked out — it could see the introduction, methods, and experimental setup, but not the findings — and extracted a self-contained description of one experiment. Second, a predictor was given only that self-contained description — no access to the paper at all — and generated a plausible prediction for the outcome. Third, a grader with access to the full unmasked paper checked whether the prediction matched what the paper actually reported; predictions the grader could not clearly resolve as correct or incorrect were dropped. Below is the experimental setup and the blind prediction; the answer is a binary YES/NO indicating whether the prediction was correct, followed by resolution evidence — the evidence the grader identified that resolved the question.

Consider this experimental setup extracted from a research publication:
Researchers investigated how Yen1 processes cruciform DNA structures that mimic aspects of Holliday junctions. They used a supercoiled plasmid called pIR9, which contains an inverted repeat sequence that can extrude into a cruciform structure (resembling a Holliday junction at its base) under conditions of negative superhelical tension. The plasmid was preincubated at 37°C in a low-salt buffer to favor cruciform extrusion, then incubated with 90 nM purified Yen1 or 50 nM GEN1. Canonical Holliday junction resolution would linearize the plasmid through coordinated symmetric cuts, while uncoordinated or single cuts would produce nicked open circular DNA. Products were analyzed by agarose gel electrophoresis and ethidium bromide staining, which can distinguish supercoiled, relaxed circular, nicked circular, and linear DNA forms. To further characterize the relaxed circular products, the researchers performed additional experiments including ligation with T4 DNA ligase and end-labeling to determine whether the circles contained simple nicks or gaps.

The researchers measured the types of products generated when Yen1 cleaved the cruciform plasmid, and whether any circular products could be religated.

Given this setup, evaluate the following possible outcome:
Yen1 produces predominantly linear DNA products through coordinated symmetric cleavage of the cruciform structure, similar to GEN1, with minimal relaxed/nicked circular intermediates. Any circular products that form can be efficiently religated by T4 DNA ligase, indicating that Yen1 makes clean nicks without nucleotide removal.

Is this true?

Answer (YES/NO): NO